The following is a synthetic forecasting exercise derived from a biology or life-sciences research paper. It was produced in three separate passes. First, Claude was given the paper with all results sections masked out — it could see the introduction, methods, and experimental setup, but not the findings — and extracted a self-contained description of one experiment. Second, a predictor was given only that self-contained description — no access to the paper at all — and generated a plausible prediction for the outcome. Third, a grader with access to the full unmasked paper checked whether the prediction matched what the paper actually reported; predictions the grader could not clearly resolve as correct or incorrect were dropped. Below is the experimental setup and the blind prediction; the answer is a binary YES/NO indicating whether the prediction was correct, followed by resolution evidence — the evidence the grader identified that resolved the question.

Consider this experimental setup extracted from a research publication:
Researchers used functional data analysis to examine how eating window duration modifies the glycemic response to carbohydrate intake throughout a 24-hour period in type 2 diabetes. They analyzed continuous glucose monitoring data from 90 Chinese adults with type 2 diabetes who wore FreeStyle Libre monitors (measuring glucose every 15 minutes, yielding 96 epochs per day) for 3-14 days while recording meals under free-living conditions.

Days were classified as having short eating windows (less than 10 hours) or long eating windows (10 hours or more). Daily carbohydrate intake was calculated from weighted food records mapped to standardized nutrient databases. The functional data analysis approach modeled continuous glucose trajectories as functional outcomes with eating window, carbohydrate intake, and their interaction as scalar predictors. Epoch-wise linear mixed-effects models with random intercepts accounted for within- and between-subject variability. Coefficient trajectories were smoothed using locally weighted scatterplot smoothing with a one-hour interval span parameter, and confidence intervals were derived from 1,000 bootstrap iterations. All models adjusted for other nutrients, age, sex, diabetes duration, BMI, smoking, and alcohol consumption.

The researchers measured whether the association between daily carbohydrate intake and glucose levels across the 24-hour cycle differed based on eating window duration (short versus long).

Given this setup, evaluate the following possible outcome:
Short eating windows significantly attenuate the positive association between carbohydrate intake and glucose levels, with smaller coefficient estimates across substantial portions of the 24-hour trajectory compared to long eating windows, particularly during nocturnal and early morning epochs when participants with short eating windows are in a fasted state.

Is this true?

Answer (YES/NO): NO